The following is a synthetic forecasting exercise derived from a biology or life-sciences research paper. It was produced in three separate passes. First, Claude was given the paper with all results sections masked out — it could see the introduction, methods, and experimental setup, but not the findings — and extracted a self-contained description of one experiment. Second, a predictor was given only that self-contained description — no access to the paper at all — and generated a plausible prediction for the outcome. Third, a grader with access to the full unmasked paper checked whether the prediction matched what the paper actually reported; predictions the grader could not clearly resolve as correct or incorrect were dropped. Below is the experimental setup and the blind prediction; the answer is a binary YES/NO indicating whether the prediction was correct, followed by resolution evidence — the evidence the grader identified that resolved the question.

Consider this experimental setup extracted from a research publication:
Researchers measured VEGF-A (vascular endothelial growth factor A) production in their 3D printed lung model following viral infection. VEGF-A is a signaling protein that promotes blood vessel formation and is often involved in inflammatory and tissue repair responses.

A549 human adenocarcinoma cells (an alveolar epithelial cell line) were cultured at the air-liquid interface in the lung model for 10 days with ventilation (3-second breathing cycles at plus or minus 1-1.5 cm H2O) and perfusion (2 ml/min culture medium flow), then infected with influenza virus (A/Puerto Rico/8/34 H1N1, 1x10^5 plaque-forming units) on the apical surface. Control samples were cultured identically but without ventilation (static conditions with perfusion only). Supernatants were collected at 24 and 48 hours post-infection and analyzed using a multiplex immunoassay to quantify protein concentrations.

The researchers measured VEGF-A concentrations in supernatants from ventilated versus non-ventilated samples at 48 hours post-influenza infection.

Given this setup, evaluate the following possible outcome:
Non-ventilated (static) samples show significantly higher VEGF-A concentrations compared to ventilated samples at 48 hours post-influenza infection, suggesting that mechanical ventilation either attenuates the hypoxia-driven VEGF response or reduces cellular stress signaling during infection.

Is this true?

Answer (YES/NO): NO